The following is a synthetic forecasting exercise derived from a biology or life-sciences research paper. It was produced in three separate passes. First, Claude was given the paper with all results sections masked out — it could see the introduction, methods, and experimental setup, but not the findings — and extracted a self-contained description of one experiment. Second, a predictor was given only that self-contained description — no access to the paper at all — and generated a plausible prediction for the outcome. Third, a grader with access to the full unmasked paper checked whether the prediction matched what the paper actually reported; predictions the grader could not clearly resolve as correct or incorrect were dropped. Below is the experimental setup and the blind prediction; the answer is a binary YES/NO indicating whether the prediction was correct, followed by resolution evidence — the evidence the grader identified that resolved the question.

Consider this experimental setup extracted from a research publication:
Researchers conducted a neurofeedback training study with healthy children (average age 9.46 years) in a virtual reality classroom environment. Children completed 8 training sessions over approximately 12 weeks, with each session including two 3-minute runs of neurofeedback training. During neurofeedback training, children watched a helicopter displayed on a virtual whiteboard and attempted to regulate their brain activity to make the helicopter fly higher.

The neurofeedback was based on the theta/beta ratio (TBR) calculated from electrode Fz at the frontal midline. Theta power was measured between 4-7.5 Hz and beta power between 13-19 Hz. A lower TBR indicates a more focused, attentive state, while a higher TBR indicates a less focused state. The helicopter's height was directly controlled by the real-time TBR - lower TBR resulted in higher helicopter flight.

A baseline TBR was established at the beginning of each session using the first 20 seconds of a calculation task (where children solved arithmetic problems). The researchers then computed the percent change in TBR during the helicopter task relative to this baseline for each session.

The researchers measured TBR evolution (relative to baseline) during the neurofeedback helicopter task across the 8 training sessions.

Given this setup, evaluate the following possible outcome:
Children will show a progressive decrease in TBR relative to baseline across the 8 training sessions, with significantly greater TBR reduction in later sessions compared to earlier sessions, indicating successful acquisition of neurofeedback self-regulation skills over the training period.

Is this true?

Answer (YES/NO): NO